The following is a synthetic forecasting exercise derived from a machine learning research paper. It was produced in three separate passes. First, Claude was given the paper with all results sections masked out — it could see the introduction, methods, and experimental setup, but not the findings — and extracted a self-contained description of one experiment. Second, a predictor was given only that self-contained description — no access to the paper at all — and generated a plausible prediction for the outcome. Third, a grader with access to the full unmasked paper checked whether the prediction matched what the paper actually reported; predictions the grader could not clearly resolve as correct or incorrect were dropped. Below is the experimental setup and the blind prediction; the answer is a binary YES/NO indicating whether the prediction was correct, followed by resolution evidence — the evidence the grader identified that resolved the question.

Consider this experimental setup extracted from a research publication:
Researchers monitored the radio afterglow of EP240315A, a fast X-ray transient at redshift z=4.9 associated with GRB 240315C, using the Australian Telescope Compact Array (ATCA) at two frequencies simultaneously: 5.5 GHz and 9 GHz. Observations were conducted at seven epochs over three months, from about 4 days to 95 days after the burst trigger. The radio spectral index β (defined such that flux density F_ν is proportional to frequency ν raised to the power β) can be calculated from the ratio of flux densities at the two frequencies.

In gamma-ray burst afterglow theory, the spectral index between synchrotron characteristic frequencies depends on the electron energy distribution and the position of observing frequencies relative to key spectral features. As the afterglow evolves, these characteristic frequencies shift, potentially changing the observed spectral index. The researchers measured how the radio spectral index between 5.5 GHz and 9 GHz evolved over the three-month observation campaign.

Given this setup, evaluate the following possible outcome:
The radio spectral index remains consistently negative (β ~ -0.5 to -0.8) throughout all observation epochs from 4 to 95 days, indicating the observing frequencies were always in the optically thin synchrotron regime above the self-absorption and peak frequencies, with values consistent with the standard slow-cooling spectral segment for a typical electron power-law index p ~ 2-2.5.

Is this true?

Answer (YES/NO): NO